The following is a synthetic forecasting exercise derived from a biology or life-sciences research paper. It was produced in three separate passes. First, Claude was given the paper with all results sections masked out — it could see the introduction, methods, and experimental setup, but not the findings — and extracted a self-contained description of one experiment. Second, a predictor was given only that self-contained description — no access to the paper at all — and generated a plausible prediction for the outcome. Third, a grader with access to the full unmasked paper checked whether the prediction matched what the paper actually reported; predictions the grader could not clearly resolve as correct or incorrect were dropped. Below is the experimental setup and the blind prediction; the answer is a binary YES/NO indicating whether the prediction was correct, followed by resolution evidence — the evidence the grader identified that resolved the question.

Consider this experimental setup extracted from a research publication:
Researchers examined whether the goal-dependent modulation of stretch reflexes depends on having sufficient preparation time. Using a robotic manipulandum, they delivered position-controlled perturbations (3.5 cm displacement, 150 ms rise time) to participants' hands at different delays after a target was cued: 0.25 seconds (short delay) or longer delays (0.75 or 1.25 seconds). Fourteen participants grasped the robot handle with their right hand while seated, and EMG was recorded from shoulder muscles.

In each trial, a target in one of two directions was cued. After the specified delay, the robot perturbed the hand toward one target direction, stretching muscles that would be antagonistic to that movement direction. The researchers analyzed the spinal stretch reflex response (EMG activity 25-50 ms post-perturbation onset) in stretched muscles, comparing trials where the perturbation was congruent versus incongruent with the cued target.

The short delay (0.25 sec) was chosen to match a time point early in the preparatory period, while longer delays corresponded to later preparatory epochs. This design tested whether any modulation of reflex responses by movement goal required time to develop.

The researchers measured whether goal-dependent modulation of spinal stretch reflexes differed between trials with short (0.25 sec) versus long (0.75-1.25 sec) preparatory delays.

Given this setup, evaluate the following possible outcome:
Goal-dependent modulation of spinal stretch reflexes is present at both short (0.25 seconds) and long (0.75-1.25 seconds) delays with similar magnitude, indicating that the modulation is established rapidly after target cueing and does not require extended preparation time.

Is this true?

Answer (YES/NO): NO